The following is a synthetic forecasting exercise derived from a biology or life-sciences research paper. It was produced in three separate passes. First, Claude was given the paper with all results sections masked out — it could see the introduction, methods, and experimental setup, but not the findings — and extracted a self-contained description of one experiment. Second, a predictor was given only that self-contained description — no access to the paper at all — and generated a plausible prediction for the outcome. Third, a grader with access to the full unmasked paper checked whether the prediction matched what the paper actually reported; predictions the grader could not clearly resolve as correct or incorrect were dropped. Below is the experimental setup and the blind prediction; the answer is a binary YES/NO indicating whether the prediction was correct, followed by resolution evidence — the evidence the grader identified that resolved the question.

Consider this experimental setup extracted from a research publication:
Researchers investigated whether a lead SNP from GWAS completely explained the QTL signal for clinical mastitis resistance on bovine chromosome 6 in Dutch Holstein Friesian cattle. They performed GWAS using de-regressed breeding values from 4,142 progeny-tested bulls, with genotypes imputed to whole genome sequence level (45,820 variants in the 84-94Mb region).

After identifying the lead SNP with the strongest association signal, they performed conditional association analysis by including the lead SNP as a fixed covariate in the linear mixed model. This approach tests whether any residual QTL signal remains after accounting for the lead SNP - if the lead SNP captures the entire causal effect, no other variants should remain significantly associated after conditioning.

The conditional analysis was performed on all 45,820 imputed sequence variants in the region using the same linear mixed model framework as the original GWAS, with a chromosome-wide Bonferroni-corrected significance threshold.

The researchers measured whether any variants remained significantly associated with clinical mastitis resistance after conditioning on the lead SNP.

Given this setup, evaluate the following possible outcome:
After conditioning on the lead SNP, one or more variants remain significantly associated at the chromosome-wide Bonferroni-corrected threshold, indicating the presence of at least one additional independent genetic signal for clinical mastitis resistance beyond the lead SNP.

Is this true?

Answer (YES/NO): YES